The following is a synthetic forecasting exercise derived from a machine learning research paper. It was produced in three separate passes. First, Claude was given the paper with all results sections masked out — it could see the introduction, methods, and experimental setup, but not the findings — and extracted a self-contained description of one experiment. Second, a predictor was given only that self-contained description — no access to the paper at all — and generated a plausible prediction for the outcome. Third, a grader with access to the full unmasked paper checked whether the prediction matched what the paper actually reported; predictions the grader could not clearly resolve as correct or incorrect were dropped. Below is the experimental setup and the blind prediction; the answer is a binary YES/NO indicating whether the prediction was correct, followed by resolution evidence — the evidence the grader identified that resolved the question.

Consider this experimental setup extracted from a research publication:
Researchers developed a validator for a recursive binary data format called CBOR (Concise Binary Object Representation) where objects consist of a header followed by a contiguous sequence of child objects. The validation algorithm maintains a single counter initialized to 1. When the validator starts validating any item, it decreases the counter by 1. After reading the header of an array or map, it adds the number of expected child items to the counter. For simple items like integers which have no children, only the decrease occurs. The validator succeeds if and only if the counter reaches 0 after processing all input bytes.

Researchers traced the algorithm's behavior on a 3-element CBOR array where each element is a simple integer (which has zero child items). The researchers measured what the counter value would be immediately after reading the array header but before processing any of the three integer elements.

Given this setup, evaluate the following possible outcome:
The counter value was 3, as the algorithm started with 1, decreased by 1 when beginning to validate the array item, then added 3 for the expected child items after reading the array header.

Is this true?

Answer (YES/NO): YES